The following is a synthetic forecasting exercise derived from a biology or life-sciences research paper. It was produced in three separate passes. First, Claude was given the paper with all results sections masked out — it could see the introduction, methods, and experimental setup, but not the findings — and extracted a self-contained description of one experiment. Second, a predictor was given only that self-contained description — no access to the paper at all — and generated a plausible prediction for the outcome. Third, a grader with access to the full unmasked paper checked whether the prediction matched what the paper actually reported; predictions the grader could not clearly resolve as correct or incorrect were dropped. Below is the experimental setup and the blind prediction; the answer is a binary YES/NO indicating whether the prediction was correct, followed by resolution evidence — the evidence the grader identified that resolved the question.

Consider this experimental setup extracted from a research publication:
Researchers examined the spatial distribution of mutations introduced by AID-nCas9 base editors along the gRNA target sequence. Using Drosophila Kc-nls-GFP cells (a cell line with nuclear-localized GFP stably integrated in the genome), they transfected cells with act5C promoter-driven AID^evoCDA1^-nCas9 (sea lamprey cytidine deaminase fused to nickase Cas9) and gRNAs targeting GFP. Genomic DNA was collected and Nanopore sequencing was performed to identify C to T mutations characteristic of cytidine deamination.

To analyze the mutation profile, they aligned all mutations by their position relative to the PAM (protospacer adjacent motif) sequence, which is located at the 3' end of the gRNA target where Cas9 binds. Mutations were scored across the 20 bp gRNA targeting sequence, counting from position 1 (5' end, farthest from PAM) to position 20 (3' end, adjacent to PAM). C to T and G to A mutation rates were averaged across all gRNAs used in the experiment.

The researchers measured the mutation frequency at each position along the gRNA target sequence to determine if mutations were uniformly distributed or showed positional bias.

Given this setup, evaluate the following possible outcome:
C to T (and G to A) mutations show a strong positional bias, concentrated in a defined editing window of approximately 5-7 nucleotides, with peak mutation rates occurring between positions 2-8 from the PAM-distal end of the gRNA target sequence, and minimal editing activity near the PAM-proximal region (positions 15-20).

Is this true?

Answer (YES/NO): NO